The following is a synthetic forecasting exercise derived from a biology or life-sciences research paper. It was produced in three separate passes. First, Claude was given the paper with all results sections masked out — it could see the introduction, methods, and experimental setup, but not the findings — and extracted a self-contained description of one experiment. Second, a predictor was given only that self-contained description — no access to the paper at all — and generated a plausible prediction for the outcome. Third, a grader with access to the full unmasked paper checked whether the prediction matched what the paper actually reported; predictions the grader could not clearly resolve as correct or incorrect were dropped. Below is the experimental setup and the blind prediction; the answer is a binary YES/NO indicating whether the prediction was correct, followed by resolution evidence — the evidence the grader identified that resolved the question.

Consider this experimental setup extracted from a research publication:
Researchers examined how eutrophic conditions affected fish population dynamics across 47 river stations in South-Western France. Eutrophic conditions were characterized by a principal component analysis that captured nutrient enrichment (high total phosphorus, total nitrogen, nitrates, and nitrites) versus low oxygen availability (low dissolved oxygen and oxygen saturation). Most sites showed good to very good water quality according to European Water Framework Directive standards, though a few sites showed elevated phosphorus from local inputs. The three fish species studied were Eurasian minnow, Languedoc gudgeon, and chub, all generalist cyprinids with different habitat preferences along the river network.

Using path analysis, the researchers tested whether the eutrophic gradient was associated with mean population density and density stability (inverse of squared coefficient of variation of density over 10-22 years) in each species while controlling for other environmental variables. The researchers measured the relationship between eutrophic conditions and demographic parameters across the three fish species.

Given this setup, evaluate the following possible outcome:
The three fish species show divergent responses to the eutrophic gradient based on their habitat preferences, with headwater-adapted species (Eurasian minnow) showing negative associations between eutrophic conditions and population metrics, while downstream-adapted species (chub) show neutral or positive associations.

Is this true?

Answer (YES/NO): NO